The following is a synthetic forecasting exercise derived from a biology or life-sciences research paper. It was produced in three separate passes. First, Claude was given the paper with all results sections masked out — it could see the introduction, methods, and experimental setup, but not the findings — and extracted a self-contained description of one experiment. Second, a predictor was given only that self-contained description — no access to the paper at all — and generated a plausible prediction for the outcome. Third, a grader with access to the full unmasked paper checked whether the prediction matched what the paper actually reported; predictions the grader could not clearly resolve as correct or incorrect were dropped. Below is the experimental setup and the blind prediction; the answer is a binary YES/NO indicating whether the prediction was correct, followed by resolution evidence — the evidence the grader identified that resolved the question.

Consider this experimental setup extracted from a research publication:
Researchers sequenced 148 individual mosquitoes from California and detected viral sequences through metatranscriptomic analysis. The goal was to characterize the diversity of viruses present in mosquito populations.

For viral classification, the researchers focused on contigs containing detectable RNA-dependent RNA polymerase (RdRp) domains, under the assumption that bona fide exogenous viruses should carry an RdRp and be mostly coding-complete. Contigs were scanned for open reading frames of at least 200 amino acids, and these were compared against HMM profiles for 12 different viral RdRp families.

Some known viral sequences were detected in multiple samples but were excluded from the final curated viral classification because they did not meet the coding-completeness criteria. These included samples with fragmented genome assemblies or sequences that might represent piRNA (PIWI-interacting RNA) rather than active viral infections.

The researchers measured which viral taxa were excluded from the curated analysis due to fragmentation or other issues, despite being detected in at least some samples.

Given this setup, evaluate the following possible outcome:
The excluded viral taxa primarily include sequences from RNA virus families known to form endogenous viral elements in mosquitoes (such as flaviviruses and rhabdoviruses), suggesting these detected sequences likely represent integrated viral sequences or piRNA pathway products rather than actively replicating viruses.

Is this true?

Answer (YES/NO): NO